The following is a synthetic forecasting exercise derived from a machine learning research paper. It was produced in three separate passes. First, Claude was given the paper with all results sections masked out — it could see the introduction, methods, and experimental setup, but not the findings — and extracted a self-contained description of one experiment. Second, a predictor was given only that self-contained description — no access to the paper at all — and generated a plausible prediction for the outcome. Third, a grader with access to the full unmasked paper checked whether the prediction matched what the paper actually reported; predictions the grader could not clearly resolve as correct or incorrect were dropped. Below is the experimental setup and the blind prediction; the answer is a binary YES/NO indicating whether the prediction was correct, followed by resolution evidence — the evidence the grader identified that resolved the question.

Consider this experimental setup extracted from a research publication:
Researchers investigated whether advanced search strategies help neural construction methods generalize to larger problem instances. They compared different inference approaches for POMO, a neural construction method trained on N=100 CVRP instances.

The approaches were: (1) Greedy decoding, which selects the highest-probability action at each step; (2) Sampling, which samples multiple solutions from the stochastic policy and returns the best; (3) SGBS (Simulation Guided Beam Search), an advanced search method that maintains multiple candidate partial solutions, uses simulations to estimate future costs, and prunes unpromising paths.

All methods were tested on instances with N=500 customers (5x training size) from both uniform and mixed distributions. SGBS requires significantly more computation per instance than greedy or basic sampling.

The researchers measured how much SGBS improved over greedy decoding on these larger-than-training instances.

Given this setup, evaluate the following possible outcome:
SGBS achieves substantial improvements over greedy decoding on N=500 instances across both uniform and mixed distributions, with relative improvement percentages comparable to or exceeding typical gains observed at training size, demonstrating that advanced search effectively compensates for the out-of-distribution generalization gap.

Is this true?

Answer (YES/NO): NO